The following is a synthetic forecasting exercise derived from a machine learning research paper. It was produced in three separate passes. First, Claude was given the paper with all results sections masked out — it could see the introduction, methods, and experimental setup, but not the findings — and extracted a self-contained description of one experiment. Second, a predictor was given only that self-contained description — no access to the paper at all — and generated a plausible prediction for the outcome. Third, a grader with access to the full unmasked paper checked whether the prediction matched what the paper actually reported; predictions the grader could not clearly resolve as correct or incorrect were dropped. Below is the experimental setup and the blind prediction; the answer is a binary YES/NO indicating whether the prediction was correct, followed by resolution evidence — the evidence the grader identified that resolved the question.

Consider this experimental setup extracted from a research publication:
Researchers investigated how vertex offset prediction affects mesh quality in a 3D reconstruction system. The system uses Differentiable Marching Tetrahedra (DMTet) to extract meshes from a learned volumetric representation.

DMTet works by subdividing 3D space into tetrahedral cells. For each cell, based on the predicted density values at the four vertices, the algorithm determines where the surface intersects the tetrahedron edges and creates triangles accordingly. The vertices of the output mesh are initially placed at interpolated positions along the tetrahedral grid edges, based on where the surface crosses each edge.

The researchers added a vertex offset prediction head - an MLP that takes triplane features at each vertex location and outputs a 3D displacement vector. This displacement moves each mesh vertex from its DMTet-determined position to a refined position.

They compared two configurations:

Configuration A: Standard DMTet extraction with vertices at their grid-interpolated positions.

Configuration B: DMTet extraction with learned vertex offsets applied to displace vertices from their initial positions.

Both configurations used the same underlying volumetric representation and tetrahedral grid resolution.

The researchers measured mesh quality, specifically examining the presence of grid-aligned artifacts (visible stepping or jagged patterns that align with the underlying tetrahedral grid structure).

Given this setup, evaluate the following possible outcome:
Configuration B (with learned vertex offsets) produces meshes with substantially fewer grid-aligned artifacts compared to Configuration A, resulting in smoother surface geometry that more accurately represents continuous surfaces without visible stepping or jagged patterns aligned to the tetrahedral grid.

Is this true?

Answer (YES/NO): YES